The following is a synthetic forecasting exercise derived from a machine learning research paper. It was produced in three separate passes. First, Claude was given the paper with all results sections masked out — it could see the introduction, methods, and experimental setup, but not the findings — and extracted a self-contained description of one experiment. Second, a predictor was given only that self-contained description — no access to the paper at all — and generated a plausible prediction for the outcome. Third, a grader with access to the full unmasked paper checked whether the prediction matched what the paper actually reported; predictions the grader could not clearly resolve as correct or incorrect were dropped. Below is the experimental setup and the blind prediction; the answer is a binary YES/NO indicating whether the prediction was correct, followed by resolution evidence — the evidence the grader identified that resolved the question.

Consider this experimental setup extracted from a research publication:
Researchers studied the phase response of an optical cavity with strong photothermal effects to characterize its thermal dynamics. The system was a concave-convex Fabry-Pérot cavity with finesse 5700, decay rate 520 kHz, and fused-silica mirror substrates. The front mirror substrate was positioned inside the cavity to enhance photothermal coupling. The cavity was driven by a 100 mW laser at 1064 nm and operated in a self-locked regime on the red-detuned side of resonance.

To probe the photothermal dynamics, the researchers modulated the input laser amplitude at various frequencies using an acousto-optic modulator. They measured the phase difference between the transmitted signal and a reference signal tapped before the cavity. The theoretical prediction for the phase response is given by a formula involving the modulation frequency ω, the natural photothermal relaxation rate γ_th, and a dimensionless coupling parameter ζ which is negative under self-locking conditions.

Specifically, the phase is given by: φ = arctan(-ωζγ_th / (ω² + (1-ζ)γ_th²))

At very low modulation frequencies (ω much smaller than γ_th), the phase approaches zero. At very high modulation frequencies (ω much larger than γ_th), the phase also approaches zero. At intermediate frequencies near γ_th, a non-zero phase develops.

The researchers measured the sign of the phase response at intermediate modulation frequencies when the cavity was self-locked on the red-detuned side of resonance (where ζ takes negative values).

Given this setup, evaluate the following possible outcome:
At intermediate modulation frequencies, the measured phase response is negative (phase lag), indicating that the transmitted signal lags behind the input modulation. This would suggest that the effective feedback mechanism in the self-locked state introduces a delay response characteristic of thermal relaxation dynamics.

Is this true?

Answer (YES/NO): NO